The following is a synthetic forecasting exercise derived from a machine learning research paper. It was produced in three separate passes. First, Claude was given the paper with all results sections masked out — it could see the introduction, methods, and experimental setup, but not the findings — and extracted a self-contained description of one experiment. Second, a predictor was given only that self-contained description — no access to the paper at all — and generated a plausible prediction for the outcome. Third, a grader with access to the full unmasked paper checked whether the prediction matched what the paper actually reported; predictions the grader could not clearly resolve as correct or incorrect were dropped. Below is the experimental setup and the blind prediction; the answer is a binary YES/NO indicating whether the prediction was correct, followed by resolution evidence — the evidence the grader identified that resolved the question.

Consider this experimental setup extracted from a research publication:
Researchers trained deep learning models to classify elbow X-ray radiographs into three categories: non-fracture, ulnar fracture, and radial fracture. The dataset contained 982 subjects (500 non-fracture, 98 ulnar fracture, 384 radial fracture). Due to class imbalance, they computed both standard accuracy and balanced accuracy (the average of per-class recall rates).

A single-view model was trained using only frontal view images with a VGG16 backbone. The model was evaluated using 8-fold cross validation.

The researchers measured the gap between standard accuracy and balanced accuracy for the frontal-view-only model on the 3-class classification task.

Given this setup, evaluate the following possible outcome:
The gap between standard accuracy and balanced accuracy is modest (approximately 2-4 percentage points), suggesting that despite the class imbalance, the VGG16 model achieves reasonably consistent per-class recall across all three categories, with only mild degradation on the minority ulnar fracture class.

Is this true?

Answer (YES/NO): NO